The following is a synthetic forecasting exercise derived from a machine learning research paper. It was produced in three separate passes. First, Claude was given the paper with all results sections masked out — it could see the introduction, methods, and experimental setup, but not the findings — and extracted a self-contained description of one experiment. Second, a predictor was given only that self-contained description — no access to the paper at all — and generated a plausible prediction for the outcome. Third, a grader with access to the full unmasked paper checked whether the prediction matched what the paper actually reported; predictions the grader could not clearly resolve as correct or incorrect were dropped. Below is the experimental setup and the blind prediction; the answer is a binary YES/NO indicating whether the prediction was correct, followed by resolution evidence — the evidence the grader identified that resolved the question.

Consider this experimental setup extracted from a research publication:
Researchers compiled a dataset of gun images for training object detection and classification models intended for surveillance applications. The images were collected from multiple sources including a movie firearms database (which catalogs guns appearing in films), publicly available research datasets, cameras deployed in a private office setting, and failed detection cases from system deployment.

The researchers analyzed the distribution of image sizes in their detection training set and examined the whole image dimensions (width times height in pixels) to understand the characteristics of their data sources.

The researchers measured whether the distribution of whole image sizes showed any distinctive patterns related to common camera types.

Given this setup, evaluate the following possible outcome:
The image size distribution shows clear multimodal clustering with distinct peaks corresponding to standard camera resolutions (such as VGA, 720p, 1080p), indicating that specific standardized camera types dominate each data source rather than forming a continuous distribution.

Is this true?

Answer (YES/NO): YES